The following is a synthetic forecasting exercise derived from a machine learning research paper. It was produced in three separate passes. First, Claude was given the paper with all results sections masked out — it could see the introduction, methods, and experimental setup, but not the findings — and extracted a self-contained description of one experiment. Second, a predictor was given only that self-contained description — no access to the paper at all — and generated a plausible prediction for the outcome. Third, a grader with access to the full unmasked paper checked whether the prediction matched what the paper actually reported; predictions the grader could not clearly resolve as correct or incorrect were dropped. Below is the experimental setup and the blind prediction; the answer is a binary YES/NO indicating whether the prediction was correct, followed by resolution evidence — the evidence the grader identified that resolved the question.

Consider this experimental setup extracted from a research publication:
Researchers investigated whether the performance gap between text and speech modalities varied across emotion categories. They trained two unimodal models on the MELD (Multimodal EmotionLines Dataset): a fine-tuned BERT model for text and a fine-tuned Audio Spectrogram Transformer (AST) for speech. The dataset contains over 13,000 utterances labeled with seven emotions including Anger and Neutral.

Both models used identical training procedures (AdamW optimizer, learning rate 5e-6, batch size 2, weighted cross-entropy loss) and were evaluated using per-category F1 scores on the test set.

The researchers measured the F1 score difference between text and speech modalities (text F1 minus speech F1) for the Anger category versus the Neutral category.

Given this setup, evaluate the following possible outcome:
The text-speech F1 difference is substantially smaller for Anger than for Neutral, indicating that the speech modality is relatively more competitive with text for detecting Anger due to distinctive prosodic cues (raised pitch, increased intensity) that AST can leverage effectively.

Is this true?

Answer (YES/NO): NO